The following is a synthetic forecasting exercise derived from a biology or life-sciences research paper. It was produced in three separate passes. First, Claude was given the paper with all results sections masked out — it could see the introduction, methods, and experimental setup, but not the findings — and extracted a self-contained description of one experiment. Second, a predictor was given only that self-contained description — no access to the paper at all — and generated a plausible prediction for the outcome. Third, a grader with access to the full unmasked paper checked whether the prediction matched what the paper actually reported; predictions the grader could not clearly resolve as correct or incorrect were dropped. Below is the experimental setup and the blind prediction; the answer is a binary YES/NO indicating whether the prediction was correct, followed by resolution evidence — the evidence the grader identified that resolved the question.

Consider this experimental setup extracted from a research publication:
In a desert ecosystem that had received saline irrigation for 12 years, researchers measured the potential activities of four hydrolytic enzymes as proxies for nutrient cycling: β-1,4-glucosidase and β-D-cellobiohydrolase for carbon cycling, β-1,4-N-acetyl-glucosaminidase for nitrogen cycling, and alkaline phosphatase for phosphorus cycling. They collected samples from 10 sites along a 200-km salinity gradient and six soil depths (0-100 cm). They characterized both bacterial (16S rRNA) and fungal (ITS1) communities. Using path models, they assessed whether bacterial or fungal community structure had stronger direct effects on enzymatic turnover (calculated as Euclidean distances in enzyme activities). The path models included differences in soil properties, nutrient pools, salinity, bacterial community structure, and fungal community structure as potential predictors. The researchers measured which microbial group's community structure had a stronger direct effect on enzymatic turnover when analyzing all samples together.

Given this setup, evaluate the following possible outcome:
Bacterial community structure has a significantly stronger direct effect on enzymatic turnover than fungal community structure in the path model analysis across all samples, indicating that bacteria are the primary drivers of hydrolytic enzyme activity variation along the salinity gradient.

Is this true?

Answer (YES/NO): NO